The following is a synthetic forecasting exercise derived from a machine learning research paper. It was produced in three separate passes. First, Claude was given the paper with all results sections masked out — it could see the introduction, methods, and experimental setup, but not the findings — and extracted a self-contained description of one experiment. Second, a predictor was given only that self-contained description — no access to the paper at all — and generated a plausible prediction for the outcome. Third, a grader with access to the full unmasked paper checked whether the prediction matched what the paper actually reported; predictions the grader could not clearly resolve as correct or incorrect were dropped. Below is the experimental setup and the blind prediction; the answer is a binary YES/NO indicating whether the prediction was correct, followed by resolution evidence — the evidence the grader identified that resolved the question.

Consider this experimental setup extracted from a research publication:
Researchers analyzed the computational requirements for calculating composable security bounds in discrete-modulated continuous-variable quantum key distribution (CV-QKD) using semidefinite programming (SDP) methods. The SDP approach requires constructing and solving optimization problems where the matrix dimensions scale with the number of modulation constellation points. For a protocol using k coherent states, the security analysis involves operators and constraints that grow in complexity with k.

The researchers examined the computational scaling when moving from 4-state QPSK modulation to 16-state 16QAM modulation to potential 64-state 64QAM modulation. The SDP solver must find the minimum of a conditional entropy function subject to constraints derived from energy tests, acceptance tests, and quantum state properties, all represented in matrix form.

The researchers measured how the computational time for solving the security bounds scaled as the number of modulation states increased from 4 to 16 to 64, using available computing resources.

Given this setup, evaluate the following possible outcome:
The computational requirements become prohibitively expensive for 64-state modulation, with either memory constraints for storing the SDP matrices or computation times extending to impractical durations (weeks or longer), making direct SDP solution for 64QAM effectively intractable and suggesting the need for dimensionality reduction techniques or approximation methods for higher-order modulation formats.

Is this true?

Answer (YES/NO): YES